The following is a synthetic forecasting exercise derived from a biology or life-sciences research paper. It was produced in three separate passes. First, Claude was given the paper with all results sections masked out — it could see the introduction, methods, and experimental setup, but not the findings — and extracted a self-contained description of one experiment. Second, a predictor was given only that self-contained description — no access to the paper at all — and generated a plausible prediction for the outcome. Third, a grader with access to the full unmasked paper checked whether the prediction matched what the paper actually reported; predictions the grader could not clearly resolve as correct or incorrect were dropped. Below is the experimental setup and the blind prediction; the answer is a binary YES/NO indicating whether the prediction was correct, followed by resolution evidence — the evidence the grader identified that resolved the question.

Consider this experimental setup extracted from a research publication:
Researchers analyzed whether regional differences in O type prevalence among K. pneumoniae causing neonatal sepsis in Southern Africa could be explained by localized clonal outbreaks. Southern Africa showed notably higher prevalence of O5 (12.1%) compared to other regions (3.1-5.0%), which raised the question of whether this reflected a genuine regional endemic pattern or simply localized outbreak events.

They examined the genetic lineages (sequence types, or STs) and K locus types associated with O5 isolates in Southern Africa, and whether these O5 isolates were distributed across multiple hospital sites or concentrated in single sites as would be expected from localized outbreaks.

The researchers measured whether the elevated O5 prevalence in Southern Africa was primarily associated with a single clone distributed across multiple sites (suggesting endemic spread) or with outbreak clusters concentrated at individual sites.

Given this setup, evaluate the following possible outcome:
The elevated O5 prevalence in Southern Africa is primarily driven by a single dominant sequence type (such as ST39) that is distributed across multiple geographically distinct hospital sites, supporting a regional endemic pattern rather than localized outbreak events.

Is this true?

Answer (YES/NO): NO